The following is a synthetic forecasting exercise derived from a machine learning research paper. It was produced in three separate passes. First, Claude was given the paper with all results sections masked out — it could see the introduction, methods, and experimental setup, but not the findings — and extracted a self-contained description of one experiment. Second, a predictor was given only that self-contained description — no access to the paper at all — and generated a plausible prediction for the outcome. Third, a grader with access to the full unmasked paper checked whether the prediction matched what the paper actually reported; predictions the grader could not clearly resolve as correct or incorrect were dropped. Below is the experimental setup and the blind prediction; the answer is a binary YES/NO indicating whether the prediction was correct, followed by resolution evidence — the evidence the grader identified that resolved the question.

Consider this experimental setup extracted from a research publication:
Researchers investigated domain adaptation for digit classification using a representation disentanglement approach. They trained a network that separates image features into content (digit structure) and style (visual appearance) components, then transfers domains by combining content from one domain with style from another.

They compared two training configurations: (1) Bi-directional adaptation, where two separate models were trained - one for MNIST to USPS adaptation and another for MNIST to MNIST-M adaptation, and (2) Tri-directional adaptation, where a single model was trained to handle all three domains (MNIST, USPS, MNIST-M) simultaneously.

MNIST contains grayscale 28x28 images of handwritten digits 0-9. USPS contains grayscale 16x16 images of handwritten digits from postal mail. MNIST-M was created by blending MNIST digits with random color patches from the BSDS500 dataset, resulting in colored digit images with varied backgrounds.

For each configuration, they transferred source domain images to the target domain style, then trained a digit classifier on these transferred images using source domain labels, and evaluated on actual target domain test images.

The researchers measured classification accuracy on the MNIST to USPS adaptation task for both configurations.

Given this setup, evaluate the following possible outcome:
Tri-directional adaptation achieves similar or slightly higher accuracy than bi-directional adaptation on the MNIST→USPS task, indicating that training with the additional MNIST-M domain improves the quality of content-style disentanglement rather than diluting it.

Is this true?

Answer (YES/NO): NO